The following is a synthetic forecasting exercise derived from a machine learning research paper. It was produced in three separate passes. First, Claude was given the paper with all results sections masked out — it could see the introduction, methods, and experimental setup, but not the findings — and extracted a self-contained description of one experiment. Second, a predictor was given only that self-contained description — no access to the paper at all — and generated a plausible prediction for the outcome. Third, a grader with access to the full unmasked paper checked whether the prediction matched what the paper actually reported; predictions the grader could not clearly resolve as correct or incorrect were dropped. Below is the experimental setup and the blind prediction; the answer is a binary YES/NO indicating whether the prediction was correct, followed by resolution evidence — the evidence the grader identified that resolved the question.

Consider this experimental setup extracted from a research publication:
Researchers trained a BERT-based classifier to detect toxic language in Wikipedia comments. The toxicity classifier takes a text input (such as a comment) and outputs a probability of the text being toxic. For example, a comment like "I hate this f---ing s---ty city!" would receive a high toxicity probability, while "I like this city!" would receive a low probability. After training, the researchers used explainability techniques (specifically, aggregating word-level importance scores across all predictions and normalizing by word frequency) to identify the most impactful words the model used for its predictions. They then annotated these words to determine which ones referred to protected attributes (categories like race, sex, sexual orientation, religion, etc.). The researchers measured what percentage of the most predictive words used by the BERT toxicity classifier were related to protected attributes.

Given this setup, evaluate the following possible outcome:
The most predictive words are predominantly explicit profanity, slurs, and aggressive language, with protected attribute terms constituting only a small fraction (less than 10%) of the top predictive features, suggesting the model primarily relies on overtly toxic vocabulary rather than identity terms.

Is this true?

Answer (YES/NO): NO